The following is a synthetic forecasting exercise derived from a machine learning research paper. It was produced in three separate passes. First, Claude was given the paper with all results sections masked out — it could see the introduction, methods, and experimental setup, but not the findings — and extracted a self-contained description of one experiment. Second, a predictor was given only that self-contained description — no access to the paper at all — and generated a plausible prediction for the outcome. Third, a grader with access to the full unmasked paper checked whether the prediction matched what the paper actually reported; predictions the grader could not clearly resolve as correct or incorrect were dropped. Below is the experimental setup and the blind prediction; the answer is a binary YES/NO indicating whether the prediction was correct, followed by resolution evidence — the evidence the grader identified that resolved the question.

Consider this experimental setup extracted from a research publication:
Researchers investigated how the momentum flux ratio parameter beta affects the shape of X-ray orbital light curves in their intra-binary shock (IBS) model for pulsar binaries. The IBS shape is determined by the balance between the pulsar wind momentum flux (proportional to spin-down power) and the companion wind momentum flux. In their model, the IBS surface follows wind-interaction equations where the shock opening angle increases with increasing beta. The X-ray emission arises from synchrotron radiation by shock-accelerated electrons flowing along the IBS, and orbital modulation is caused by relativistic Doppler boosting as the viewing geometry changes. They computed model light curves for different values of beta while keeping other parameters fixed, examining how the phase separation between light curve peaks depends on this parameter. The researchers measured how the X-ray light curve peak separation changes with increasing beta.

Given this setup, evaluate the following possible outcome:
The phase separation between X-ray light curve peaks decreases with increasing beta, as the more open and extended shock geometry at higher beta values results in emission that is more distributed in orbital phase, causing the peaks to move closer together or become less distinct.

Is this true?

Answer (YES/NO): NO